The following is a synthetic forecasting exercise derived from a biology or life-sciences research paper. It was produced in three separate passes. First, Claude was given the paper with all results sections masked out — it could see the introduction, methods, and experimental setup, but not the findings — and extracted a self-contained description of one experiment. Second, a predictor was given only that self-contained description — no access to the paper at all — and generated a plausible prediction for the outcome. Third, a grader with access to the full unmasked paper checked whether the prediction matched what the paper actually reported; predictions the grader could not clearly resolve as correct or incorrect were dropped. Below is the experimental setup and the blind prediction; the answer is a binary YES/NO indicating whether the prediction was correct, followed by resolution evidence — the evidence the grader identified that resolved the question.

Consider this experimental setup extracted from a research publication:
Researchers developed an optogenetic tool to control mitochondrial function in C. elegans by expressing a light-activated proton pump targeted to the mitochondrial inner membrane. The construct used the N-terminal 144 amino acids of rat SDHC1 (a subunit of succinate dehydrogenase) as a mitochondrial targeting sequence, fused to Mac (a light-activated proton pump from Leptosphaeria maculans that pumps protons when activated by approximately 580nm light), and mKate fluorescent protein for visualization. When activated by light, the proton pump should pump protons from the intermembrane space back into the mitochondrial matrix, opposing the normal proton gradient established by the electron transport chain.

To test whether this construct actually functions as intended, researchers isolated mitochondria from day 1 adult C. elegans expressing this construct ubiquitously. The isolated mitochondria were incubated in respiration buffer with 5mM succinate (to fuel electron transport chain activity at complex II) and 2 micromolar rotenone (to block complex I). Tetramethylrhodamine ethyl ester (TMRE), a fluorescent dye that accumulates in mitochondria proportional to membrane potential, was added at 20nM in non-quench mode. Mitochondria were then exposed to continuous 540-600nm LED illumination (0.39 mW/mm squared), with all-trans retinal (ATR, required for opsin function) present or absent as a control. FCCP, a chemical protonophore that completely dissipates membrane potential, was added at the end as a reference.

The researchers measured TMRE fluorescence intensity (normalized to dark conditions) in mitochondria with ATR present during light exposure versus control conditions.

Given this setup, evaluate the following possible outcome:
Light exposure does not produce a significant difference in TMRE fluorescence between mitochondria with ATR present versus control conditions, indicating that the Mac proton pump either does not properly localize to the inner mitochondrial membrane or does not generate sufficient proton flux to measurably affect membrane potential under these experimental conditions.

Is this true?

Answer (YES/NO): NO